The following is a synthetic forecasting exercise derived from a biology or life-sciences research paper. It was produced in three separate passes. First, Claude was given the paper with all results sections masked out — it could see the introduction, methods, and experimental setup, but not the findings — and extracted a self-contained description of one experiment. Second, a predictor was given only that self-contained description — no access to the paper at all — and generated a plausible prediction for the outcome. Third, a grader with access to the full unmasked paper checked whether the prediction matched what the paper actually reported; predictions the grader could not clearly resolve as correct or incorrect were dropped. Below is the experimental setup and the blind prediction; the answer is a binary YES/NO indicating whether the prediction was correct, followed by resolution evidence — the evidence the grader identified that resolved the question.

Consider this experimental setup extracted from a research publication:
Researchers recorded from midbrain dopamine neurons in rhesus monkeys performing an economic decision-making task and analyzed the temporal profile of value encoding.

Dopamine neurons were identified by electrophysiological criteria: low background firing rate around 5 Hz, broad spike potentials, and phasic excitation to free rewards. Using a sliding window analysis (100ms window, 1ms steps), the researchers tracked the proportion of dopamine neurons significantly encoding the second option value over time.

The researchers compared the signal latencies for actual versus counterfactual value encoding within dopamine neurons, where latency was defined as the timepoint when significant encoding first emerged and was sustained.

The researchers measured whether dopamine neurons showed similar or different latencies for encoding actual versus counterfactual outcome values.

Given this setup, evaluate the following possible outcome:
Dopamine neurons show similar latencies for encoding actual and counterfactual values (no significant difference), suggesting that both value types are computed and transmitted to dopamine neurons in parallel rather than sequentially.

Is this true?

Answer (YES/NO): NO